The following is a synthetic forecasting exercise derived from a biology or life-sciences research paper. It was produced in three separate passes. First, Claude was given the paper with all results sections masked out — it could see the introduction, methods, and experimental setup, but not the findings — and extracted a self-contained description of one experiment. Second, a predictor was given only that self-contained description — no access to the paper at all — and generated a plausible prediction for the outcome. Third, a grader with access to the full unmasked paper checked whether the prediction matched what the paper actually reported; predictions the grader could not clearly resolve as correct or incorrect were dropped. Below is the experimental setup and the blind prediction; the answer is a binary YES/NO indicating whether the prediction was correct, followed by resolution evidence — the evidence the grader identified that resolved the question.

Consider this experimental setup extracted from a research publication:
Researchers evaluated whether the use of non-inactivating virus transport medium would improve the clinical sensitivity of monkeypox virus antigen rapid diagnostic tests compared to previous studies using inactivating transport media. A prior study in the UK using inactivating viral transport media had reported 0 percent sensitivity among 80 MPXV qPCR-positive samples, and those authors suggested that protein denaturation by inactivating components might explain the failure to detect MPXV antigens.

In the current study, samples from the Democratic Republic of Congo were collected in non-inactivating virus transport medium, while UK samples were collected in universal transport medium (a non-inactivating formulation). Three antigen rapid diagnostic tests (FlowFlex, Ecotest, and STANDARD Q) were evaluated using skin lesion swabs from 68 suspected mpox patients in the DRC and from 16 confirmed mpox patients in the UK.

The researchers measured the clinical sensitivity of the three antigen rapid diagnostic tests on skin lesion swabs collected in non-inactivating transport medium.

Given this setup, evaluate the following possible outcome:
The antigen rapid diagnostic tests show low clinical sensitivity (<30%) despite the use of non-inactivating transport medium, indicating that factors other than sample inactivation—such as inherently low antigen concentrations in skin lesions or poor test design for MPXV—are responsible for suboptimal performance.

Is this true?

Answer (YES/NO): YES